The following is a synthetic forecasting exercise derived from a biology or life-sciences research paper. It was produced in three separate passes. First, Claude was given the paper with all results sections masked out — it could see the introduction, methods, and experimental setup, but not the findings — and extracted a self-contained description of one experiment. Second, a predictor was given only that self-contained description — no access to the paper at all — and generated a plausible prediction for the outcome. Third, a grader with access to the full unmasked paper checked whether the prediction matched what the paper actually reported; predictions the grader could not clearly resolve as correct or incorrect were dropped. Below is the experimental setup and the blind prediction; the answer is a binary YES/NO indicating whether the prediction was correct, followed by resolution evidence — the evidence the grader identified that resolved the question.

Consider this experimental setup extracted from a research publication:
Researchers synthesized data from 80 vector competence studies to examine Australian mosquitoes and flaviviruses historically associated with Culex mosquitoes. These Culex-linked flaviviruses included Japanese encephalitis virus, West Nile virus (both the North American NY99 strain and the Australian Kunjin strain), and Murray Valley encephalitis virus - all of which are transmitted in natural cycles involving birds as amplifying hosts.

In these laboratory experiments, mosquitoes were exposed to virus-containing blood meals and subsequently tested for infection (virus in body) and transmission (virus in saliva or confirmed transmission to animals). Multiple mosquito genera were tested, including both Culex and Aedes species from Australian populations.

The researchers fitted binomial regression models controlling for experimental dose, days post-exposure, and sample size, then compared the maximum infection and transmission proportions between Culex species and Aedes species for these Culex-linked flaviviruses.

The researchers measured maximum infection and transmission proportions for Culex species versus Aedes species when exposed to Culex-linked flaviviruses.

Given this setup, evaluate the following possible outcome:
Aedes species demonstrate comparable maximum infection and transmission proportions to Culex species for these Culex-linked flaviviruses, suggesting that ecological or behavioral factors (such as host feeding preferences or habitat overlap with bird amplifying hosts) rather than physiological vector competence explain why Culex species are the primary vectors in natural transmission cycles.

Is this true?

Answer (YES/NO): NO